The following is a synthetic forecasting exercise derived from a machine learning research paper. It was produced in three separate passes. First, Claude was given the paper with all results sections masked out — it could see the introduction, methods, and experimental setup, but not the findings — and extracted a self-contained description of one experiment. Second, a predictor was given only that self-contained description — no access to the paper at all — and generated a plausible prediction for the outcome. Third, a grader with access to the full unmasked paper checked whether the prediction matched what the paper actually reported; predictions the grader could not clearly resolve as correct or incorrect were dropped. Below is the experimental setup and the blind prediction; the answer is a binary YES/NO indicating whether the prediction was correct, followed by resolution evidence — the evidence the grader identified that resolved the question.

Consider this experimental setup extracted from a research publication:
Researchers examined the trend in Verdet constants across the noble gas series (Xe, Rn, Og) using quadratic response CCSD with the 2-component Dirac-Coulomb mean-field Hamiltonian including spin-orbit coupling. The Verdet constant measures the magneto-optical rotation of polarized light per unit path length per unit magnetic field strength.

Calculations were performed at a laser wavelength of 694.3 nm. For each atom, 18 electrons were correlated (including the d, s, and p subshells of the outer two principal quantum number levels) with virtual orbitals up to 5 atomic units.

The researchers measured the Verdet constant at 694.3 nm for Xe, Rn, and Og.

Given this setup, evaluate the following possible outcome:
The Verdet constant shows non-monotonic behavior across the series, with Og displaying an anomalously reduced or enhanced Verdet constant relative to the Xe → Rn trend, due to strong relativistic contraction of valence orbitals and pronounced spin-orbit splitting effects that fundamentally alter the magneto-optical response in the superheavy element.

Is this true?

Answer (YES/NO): NO